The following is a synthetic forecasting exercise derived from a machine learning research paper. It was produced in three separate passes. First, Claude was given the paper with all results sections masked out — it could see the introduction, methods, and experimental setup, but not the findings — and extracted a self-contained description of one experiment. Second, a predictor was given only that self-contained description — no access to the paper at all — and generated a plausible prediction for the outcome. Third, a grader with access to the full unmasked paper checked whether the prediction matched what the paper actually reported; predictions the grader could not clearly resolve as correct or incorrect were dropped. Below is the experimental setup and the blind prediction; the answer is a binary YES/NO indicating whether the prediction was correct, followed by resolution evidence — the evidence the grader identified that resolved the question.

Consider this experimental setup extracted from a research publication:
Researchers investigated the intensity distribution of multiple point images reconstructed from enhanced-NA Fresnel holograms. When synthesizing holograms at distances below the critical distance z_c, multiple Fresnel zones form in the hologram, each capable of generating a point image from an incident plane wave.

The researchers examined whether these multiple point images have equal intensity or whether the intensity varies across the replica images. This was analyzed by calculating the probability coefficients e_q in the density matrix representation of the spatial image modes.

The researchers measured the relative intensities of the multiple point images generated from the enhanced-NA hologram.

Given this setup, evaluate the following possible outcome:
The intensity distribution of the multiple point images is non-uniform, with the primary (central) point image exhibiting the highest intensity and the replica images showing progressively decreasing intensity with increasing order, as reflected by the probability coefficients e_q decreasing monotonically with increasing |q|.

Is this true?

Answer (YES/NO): NO